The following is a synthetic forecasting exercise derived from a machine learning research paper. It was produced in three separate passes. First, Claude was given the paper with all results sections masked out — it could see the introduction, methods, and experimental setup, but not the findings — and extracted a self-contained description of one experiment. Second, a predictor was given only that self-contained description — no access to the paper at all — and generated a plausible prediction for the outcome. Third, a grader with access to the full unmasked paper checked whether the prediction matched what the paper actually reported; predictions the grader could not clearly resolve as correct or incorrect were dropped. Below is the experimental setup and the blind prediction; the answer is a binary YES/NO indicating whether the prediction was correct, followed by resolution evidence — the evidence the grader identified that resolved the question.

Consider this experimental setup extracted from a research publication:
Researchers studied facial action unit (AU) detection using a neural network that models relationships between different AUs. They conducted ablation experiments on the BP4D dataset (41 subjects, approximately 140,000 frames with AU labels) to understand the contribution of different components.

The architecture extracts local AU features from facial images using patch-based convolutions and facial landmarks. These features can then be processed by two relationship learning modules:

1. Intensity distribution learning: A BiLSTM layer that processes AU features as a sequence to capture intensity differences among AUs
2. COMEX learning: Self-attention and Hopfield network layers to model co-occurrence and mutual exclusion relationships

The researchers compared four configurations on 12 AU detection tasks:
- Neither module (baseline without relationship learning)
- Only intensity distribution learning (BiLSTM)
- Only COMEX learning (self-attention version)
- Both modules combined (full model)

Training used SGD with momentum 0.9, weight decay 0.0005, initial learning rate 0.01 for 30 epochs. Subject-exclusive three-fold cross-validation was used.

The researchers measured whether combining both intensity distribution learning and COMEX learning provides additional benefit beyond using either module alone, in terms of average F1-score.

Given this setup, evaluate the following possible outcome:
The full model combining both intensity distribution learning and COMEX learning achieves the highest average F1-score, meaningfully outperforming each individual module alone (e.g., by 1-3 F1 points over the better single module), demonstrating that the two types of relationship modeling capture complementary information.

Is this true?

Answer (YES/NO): NO